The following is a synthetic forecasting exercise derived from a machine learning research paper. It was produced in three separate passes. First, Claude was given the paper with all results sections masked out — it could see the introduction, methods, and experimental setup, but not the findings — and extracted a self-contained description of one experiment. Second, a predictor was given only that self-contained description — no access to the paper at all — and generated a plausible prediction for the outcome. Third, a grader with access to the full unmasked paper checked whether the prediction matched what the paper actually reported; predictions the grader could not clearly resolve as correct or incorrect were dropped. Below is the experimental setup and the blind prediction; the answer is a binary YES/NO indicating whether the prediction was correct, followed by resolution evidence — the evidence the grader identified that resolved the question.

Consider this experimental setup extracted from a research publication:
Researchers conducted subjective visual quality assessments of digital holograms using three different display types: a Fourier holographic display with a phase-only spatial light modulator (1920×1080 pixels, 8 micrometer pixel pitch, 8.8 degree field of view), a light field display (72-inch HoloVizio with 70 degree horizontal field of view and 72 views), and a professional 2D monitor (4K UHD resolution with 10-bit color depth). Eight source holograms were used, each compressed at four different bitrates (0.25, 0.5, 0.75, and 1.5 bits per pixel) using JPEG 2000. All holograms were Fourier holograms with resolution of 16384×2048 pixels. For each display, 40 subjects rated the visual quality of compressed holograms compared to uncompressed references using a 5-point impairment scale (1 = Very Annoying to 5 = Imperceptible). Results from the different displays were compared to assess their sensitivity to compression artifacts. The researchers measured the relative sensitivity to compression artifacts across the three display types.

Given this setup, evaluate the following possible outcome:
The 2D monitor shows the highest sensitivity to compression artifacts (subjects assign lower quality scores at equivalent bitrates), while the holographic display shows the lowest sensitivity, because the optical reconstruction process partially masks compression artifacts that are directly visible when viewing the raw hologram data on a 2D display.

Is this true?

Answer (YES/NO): NO